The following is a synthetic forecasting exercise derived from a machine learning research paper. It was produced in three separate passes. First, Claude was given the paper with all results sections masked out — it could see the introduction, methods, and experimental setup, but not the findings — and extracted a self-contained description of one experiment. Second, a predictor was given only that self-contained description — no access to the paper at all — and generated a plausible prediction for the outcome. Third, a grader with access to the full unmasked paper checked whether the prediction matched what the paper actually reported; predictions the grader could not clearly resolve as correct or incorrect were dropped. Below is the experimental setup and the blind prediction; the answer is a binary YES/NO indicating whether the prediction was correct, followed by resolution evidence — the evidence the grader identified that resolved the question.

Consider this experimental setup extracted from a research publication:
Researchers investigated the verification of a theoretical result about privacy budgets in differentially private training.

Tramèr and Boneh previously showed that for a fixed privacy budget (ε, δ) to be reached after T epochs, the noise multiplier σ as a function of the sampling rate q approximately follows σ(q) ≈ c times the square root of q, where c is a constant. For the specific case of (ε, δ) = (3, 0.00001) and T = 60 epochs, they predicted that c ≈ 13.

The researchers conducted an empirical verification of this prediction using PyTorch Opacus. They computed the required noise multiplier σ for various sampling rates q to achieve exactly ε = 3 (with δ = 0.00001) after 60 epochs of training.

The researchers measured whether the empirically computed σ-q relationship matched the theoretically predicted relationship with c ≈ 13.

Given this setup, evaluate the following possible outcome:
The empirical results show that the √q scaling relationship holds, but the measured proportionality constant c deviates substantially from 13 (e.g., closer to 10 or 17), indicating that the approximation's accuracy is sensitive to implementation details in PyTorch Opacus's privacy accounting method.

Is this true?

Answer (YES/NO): NO